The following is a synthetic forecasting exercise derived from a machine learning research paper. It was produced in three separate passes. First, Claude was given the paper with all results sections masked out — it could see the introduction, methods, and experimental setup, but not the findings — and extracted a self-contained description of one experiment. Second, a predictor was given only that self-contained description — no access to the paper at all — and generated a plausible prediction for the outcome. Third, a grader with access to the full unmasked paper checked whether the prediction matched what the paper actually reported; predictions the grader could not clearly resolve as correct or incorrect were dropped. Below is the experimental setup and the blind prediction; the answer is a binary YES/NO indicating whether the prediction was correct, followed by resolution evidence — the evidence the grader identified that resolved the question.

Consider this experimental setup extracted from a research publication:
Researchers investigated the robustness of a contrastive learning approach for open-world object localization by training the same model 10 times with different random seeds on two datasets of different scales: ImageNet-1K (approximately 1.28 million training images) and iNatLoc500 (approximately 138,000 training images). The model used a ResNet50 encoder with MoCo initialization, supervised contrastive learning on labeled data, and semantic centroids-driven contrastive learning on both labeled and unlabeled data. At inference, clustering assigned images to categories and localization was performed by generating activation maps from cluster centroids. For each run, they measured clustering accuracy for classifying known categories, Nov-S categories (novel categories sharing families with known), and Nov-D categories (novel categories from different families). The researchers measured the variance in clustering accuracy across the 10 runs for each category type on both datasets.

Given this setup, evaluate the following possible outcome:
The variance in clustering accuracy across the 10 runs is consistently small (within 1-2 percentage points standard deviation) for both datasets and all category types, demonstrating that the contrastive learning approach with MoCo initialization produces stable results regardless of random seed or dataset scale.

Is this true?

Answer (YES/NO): NO